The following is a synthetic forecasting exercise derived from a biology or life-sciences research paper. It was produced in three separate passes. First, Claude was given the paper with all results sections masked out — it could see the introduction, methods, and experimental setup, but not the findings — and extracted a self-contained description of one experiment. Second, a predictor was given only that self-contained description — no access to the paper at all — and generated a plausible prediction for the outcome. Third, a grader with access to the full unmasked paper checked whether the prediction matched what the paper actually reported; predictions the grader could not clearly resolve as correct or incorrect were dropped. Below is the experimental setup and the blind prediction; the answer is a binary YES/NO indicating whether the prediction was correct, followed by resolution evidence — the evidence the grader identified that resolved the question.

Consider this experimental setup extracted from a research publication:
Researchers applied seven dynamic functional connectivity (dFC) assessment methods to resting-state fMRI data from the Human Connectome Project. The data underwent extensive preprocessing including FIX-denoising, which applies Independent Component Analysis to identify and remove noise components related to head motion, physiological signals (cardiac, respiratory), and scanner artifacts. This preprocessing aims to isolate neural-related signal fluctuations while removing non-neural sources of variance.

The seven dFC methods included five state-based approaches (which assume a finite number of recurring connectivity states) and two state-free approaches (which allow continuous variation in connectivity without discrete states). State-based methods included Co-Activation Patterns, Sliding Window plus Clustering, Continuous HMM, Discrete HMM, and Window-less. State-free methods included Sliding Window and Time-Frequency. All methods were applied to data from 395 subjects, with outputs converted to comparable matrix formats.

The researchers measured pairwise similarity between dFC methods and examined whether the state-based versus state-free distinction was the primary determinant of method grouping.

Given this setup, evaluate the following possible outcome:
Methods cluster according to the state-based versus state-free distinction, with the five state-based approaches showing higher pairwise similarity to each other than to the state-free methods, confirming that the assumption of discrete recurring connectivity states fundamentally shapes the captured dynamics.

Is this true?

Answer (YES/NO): NO